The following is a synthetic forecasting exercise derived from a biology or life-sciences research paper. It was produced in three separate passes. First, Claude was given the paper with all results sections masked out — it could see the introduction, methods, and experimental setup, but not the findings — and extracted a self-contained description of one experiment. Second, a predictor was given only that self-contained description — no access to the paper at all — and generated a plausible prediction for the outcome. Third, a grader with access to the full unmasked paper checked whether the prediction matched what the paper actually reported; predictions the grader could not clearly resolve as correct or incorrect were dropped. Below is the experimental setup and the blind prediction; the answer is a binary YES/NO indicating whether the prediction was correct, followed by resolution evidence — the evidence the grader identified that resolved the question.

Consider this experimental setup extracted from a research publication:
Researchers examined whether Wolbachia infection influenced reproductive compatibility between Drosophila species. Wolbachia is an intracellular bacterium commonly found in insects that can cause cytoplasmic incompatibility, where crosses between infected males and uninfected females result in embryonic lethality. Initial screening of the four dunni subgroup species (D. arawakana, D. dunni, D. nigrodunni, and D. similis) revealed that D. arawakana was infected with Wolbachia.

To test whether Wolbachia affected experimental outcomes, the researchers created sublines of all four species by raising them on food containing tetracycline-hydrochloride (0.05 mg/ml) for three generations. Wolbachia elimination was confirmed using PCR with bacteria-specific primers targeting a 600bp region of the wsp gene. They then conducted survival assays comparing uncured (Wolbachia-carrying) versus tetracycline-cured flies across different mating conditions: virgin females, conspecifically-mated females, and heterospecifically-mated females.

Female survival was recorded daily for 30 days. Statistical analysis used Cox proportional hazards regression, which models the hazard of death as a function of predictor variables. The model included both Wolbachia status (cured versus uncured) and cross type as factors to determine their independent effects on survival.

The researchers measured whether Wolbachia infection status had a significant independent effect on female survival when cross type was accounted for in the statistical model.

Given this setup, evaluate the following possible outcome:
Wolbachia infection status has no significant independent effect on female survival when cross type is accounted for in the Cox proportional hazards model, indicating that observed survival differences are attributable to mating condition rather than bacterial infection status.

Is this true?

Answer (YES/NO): NO